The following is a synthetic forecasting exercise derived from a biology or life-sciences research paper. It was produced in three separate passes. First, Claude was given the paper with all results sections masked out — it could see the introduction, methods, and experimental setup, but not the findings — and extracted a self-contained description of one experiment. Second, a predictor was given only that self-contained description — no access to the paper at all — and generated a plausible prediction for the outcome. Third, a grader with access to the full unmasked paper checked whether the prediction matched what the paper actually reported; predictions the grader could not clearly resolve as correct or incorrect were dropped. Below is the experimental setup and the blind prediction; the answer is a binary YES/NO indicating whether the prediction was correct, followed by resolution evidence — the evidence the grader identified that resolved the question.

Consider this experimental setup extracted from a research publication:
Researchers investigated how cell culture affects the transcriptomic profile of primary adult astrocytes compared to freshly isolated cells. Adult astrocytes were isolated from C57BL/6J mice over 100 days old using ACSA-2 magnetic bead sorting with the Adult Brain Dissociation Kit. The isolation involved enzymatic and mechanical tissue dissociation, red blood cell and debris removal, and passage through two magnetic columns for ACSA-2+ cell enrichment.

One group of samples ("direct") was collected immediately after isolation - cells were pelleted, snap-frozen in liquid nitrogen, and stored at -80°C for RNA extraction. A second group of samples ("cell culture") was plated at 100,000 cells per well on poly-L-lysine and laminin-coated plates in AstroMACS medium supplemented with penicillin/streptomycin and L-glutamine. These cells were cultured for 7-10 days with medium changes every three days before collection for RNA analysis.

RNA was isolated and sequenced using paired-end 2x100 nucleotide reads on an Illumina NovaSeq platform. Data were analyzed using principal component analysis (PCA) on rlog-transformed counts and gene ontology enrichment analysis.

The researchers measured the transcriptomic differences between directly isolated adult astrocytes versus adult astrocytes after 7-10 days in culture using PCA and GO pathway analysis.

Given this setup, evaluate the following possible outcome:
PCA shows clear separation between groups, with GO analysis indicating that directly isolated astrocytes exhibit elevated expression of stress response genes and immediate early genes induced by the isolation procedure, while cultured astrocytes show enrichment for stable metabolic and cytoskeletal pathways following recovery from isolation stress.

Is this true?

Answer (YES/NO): NO